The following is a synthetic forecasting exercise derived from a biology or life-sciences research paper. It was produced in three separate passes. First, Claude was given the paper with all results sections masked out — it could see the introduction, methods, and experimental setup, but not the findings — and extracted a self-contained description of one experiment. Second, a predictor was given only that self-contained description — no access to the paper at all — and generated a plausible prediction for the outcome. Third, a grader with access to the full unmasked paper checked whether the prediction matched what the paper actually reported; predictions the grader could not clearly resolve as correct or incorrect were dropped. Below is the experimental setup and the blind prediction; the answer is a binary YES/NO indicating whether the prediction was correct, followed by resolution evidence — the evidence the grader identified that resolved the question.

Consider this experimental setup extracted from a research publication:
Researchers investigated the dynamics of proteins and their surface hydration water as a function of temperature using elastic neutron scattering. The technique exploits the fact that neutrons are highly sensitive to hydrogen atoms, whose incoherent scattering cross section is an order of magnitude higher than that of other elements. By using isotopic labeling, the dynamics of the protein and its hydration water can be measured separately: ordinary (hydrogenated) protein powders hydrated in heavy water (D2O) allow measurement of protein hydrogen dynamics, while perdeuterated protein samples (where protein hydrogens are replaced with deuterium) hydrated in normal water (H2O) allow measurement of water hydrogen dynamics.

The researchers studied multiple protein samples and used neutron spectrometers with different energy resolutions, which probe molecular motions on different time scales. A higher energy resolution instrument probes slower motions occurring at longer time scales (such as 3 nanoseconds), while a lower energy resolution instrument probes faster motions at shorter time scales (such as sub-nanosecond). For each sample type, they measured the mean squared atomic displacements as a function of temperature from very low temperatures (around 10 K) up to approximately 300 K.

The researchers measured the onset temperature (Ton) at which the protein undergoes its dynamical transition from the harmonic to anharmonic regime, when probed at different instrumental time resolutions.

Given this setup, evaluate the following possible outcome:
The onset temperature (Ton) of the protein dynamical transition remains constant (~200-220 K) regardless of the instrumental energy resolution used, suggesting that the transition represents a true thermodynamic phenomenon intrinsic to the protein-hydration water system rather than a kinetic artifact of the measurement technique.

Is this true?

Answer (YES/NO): YES